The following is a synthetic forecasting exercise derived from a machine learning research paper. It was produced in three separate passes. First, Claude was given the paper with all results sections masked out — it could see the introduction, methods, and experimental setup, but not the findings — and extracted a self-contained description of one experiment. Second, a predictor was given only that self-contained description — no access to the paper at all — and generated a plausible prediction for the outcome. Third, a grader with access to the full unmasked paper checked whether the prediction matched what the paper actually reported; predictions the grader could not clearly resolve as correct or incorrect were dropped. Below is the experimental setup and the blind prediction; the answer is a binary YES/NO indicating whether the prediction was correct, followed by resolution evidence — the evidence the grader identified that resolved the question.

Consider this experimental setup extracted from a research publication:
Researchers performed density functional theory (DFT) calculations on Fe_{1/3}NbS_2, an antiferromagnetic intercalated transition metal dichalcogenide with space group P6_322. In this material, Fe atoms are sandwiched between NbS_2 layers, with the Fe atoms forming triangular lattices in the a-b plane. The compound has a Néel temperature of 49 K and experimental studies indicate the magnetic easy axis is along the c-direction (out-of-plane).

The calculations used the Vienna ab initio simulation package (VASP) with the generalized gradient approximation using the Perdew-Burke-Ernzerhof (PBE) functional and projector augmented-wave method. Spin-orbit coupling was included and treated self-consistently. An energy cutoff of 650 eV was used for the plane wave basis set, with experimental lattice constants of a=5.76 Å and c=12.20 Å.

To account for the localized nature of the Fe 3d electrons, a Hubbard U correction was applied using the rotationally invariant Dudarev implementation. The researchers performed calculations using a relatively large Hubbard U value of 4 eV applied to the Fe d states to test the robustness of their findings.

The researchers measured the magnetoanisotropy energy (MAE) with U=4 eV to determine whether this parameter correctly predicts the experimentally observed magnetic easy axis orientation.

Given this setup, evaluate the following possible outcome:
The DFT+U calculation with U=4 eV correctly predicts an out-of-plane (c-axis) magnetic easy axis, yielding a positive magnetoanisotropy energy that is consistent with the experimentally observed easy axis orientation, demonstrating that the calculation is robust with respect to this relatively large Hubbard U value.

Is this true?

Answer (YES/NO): NO